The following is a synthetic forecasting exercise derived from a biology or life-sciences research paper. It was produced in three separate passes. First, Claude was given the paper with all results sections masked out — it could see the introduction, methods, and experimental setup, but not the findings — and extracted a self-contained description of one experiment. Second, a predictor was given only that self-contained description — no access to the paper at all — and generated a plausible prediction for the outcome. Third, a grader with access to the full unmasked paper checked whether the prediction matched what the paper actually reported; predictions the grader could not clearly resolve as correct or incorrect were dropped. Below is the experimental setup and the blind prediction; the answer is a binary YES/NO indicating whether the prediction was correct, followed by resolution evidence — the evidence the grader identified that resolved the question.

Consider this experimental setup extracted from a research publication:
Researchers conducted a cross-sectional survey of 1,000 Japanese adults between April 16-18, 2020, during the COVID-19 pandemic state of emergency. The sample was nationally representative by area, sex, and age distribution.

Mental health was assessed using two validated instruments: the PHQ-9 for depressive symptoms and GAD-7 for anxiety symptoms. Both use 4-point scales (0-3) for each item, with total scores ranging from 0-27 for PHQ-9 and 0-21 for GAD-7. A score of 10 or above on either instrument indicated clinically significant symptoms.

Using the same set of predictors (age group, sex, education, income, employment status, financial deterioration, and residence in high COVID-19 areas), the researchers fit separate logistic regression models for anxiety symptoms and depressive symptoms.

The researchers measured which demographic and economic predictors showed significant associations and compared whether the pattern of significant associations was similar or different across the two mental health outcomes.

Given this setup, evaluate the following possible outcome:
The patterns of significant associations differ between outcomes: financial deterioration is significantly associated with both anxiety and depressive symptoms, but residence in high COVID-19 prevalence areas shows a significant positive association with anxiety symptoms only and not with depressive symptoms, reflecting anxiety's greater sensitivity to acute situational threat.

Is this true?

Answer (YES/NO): NO